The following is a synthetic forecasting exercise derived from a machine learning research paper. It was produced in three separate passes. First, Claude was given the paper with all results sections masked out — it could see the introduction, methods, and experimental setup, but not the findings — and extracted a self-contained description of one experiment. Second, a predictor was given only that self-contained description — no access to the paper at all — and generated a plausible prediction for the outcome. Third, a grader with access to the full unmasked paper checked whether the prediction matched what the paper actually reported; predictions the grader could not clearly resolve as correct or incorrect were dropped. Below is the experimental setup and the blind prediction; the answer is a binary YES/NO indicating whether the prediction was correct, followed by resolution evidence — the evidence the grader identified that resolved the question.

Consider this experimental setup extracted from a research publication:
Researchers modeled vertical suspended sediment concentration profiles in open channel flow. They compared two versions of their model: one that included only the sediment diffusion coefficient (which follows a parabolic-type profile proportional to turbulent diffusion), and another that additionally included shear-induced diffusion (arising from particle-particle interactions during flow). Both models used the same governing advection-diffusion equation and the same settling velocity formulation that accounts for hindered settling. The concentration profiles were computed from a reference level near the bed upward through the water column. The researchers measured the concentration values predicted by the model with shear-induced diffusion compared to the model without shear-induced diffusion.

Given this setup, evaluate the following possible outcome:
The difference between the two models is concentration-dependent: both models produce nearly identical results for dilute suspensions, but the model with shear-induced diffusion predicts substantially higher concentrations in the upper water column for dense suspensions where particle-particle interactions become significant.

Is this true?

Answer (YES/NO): NO